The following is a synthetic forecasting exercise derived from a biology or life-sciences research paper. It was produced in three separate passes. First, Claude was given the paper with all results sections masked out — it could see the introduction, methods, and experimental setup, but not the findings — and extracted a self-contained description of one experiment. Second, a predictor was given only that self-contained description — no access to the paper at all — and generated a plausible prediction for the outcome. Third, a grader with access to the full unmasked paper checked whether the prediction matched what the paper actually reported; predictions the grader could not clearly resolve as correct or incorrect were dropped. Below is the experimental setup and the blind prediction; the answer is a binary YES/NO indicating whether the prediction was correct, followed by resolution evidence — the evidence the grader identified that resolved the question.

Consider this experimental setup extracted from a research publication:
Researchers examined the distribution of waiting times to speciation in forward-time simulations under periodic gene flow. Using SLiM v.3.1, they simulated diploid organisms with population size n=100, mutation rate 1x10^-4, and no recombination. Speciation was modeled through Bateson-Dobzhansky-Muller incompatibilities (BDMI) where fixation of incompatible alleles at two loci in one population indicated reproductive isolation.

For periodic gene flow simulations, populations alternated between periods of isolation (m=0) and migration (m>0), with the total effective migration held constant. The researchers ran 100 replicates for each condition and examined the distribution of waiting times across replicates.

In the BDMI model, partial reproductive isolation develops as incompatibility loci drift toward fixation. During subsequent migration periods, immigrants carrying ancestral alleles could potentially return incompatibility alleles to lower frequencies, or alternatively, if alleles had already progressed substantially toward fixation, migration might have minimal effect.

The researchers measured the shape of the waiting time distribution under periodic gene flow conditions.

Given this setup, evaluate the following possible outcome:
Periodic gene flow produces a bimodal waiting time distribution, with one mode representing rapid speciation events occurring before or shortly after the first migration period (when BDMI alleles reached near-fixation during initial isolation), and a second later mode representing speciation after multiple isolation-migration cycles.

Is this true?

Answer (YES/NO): YES